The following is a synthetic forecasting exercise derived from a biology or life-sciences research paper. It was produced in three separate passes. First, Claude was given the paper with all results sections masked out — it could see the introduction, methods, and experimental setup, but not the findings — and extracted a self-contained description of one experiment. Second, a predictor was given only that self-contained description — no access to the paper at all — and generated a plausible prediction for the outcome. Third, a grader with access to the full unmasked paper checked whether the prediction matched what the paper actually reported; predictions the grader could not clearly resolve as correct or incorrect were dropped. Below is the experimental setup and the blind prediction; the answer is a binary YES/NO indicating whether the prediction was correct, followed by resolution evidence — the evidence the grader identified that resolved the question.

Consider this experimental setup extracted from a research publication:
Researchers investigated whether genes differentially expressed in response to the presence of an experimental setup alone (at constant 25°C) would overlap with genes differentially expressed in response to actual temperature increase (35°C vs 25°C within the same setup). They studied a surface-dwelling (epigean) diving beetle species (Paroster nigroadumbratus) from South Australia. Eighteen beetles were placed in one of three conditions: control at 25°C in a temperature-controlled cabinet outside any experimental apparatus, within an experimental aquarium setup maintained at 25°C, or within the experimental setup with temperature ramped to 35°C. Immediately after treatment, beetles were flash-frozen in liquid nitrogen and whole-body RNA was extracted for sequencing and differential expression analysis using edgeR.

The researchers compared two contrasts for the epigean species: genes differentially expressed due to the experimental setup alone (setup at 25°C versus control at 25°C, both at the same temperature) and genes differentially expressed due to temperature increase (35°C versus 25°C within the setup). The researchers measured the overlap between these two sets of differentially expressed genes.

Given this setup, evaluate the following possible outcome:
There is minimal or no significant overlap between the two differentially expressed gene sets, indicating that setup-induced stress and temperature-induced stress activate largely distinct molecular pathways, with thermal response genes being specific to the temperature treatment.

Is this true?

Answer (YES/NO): YES